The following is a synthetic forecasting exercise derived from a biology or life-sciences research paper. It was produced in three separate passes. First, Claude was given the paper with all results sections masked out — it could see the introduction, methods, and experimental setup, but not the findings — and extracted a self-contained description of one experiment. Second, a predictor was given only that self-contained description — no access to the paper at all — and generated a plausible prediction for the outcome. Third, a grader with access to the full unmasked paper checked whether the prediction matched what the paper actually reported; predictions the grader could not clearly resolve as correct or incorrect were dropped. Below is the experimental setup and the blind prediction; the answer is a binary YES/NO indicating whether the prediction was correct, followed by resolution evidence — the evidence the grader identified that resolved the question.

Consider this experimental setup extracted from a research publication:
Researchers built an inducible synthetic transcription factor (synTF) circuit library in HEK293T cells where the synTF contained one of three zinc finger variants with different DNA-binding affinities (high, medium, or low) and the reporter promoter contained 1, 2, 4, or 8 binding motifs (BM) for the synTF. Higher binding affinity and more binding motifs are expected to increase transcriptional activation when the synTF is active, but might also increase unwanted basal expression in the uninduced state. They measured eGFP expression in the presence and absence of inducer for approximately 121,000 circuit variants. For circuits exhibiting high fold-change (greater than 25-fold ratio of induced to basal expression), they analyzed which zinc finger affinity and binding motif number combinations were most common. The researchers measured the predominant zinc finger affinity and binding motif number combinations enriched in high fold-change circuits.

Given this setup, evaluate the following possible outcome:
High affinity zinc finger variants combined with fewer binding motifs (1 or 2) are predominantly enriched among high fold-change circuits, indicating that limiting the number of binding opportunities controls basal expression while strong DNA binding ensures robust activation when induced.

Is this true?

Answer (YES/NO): NO